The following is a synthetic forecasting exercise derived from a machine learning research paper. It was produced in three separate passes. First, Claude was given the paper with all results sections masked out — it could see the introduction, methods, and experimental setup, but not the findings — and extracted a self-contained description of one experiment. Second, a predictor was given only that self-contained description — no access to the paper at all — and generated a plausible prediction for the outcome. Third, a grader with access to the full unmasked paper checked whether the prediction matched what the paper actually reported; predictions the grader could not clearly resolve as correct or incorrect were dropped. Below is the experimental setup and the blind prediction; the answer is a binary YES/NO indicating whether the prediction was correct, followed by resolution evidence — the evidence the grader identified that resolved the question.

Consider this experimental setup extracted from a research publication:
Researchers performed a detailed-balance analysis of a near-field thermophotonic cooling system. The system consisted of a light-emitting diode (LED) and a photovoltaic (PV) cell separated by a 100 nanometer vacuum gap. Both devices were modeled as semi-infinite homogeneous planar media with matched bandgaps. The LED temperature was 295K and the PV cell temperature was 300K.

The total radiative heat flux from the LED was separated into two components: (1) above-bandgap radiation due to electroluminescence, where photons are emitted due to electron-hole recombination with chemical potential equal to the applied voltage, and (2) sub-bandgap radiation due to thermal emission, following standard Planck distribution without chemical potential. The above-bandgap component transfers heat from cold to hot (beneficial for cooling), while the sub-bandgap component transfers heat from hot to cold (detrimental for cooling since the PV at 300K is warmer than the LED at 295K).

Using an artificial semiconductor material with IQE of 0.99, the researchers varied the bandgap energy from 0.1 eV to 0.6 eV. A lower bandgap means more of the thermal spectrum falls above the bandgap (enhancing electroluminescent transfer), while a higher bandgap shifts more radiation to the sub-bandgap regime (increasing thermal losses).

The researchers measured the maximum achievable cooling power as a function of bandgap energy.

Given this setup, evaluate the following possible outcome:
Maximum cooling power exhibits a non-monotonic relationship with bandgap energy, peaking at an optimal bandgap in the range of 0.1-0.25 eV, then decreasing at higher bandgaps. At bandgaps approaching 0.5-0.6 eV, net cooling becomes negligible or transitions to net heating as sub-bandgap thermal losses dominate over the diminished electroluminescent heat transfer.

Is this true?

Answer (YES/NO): NO